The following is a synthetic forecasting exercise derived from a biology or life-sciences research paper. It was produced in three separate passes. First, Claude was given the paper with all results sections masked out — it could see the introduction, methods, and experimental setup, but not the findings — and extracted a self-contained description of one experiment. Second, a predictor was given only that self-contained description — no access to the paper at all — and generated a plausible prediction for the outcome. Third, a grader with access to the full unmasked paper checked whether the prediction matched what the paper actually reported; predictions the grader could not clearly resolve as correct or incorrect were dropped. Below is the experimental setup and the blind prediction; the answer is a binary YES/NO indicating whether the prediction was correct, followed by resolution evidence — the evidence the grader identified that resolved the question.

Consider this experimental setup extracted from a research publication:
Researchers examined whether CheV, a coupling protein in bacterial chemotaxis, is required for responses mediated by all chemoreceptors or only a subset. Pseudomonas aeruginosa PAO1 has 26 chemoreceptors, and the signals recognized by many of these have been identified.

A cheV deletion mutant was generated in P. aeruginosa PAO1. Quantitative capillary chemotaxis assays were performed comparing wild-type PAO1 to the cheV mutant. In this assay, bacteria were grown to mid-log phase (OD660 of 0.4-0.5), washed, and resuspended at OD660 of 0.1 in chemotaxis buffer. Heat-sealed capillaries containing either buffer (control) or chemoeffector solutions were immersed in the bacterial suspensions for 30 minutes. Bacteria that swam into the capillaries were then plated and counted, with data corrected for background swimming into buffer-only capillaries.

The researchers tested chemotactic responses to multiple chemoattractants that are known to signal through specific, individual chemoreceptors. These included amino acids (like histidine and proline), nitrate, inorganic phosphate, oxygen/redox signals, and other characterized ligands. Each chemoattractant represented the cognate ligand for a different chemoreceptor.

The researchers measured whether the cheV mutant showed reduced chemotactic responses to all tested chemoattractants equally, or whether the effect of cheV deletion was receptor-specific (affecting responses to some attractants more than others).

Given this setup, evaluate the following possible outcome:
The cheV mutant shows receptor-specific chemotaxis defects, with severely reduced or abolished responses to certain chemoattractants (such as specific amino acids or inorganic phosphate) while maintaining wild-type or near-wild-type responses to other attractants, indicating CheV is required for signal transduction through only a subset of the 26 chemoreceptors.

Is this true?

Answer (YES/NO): NO